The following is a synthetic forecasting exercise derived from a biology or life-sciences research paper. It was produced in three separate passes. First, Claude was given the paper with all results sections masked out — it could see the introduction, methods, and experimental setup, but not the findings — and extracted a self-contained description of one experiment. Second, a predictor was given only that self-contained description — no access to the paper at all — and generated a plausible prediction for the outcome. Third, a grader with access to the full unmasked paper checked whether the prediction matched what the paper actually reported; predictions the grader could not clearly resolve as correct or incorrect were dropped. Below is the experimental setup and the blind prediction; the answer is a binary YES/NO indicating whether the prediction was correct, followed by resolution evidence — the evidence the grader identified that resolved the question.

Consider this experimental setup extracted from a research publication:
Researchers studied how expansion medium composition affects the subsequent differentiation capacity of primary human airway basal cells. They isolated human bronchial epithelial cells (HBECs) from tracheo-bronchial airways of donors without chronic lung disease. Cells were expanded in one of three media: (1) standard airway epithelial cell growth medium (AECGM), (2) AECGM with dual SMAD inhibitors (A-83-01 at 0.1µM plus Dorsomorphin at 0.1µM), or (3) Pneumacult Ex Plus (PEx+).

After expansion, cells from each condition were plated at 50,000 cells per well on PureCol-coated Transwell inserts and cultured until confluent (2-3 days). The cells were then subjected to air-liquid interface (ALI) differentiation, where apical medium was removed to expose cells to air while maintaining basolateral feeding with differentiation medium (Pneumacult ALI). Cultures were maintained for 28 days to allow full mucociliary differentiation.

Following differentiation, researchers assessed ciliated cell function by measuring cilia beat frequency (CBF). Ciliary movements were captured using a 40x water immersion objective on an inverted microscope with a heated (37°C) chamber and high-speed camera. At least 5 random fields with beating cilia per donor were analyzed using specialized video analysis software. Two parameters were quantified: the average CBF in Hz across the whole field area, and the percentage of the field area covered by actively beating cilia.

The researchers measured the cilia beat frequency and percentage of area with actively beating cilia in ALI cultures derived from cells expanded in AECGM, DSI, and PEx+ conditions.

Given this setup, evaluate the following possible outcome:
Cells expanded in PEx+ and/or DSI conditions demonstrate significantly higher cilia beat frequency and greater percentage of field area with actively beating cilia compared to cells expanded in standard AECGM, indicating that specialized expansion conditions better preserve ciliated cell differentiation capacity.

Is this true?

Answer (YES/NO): NO